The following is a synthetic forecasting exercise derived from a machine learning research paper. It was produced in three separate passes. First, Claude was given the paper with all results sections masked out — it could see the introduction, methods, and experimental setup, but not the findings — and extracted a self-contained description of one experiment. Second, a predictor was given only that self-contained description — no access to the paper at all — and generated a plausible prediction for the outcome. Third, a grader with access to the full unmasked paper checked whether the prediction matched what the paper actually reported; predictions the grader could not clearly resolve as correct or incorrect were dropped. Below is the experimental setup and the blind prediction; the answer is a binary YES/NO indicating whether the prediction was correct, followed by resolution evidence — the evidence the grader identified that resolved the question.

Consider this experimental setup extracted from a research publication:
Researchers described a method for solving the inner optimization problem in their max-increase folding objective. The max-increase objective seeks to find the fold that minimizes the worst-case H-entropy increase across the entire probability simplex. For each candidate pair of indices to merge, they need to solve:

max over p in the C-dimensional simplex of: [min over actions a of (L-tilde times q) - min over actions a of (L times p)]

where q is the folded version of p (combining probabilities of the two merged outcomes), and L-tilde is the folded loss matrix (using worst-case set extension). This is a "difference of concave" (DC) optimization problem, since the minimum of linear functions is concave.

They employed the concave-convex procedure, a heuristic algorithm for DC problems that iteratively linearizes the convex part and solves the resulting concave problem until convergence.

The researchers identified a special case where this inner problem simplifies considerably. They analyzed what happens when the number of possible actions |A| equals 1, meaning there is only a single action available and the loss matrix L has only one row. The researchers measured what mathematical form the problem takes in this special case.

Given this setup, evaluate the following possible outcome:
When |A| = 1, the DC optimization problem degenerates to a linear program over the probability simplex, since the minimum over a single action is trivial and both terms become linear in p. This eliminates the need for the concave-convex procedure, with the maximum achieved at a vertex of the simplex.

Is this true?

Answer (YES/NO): YES